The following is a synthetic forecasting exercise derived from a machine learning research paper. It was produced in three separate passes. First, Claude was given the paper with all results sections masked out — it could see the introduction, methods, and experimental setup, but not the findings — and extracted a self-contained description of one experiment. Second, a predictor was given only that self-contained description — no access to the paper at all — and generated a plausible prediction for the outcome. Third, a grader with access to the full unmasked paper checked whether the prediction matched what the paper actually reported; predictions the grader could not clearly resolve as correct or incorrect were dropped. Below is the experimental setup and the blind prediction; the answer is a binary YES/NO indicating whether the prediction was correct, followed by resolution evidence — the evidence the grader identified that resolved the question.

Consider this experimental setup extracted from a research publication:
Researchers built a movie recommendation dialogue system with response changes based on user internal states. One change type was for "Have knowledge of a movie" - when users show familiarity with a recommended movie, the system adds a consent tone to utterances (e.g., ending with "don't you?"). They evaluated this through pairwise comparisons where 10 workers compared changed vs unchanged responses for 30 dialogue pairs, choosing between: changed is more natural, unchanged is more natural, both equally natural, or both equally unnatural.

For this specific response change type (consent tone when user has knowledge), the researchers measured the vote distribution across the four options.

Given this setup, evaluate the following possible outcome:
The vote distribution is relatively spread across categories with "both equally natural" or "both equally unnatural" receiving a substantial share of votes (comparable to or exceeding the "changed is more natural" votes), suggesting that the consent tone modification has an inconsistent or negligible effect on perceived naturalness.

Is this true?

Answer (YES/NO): YES